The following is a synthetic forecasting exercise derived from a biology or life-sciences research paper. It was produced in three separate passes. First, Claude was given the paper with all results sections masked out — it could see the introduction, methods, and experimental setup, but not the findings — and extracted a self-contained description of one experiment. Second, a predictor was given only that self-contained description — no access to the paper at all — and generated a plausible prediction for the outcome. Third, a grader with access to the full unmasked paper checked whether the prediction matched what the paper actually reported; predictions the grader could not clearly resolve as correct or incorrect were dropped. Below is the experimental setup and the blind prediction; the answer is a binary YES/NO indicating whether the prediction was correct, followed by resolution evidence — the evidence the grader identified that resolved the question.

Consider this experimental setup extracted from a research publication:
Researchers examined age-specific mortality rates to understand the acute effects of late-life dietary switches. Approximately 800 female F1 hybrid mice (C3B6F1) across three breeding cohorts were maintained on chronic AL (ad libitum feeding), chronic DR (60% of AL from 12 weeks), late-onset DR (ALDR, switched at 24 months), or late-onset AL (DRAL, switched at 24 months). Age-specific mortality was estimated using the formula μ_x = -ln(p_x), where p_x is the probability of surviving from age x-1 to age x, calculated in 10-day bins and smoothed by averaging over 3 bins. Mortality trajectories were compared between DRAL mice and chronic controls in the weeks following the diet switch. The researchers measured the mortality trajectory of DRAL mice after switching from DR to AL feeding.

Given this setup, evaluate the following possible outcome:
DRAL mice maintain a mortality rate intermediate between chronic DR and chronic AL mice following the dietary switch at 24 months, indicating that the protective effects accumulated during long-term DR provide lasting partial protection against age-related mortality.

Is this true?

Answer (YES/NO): YES